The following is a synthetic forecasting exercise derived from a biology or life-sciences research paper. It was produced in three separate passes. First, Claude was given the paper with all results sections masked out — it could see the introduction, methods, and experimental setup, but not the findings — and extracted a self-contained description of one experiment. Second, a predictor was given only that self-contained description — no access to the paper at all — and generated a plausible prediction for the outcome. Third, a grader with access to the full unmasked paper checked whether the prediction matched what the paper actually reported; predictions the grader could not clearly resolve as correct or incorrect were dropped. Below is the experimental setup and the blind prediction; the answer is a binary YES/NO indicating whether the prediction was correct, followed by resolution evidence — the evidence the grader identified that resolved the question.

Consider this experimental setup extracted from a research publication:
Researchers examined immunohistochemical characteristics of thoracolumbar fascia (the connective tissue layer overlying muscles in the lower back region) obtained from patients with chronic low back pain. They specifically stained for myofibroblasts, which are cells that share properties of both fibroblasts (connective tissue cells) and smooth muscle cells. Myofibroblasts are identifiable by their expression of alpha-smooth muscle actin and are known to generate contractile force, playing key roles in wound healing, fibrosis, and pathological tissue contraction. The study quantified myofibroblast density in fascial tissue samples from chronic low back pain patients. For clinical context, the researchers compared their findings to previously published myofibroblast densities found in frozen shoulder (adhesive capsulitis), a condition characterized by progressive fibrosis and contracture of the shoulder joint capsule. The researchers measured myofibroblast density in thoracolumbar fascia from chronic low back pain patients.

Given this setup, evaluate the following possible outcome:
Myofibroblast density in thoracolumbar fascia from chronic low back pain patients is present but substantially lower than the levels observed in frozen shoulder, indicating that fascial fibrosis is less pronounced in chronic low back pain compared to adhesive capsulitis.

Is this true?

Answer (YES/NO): NO